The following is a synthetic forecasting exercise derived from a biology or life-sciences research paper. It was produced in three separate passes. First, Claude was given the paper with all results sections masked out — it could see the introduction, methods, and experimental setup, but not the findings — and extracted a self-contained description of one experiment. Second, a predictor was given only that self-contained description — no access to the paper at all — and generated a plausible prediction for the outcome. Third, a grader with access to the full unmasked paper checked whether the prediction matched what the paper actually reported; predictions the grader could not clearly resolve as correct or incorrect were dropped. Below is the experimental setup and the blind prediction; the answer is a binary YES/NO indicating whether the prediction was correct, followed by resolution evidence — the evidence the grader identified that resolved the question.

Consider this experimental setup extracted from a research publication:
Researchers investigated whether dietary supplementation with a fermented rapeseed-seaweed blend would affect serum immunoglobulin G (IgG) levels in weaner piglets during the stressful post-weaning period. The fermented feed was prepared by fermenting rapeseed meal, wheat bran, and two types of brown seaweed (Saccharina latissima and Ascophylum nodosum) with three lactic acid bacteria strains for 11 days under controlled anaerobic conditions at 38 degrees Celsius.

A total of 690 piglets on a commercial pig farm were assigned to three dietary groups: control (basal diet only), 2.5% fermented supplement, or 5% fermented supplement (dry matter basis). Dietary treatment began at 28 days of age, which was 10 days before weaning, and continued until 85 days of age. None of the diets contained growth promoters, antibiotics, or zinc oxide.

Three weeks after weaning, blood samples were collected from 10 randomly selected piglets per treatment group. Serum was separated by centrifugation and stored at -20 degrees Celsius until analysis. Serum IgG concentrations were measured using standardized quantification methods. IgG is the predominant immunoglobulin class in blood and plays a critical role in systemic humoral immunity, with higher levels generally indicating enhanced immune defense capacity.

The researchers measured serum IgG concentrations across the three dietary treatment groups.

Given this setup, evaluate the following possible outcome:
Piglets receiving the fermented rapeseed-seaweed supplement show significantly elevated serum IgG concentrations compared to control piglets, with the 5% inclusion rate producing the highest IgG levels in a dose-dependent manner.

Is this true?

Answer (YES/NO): NO